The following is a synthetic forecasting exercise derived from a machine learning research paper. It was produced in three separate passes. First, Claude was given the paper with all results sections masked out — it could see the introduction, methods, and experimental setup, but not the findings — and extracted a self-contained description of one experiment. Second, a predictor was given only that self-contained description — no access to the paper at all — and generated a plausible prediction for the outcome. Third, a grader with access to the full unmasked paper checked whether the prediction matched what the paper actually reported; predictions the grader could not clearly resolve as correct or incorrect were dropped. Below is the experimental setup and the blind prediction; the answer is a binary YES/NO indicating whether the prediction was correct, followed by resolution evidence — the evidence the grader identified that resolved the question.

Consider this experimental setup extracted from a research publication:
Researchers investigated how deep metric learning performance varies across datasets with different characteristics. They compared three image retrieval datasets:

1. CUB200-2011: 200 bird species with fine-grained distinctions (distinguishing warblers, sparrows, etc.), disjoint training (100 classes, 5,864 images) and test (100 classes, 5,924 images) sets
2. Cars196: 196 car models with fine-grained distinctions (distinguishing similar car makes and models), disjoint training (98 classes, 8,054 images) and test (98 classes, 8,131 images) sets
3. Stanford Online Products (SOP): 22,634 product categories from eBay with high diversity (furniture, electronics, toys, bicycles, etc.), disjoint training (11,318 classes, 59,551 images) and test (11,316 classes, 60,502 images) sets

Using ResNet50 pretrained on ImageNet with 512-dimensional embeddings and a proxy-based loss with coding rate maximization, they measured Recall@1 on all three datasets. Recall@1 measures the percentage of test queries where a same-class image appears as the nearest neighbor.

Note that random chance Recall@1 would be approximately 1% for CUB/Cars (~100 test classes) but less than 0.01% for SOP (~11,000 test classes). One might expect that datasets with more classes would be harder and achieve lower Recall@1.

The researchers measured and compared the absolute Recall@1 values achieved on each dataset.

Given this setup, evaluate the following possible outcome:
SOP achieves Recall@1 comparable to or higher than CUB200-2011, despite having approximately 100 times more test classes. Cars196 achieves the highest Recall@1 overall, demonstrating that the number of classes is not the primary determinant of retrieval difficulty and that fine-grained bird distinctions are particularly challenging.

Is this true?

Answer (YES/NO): YES